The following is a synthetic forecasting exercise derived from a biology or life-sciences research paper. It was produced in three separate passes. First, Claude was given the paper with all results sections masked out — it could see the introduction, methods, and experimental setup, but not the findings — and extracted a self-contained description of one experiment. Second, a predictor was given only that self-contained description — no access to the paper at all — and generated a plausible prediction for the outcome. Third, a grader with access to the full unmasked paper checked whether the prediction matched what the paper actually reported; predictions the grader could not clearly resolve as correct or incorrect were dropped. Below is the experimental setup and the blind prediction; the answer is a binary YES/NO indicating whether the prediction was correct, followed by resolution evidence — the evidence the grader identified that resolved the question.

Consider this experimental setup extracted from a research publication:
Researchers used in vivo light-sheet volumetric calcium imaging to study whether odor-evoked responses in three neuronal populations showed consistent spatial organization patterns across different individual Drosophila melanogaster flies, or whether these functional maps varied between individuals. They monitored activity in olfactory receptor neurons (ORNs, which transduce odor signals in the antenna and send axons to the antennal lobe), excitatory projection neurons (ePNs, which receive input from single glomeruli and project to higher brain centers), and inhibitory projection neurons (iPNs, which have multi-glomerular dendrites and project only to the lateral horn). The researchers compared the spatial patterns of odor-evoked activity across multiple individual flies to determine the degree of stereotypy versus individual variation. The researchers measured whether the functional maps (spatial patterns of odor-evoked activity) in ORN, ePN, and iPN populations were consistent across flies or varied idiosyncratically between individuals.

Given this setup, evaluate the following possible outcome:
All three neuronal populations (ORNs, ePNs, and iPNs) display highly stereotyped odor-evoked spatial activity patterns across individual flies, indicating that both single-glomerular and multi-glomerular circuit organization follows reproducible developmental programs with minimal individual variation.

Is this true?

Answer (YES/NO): NO